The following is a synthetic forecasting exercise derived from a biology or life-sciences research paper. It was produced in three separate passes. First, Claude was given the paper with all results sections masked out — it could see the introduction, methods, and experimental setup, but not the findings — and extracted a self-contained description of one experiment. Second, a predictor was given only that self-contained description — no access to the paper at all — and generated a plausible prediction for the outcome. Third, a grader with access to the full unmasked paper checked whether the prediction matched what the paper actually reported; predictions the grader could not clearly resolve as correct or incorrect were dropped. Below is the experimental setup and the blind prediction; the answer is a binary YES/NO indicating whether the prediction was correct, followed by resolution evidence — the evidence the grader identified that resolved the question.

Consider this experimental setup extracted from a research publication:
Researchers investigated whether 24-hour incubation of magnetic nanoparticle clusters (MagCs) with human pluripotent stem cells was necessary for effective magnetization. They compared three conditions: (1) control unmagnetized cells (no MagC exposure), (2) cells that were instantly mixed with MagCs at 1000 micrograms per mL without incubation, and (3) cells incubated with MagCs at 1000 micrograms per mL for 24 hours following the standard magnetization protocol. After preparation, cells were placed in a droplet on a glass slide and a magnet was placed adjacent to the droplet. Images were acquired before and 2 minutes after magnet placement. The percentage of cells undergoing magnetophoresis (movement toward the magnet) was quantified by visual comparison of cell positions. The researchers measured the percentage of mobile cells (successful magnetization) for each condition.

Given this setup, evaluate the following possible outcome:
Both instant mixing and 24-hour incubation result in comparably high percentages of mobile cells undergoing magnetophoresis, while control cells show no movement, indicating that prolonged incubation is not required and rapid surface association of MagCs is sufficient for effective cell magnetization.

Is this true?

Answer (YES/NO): NO